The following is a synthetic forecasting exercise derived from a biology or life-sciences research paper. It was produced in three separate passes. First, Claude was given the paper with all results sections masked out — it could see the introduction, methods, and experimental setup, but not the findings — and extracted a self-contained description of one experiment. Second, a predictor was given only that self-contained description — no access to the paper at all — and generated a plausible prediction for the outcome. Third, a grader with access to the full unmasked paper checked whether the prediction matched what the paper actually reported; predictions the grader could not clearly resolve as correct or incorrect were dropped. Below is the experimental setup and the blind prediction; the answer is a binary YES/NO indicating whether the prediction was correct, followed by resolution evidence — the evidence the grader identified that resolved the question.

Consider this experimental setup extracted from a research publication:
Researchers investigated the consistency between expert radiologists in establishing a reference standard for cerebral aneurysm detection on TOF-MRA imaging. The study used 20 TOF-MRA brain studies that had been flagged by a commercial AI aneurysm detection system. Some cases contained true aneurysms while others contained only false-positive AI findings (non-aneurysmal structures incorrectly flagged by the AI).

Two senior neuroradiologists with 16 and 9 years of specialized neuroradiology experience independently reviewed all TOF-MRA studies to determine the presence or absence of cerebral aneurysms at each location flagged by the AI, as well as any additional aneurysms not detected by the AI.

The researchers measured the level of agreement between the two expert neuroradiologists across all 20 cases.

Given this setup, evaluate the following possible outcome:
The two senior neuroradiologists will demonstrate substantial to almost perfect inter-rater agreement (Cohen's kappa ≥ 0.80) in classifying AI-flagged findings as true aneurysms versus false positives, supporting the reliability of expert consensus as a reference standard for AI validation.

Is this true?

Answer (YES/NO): YES